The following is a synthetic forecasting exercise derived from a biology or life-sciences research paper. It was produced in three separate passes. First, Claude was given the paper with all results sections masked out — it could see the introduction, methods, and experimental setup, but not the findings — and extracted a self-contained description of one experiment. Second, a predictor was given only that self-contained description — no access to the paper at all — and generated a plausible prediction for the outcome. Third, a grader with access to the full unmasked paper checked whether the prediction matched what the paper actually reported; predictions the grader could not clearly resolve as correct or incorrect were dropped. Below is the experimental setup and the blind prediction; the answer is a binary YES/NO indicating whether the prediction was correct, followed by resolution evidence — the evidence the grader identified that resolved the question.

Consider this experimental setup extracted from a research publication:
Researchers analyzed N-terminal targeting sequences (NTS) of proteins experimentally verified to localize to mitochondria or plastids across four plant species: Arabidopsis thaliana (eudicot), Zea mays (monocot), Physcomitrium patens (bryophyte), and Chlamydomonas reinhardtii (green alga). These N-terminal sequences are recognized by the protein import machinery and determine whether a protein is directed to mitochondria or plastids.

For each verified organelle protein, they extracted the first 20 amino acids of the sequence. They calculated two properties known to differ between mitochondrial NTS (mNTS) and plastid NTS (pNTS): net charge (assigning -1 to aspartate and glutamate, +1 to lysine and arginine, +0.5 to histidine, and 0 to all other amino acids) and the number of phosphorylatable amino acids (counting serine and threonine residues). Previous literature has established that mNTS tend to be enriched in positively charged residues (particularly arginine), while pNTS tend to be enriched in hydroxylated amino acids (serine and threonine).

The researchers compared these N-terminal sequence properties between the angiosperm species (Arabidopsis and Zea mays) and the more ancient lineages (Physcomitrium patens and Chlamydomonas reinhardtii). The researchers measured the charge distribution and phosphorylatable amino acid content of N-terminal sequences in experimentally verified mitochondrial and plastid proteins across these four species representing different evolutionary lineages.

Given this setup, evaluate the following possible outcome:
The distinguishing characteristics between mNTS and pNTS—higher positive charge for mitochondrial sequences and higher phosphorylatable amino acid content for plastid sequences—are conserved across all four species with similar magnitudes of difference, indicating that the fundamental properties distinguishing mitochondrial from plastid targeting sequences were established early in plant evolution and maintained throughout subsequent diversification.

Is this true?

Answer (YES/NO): NO